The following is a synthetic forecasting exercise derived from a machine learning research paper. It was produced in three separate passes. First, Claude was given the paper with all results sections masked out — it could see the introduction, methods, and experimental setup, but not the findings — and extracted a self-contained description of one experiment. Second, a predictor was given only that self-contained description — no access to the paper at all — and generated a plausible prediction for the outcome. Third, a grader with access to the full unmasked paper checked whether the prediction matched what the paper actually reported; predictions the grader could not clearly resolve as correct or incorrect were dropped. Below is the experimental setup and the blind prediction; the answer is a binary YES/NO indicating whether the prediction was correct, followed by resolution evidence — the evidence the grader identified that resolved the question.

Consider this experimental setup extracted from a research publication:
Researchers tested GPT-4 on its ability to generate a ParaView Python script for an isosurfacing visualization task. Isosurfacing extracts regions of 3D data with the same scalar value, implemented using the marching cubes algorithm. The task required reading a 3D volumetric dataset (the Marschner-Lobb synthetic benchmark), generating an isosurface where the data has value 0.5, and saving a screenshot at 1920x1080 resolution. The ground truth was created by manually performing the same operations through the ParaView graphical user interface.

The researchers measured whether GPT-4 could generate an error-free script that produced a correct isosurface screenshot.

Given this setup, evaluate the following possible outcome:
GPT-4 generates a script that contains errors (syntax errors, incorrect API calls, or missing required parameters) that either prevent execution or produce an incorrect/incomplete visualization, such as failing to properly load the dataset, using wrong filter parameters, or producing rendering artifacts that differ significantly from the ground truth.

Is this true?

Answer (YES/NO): NO